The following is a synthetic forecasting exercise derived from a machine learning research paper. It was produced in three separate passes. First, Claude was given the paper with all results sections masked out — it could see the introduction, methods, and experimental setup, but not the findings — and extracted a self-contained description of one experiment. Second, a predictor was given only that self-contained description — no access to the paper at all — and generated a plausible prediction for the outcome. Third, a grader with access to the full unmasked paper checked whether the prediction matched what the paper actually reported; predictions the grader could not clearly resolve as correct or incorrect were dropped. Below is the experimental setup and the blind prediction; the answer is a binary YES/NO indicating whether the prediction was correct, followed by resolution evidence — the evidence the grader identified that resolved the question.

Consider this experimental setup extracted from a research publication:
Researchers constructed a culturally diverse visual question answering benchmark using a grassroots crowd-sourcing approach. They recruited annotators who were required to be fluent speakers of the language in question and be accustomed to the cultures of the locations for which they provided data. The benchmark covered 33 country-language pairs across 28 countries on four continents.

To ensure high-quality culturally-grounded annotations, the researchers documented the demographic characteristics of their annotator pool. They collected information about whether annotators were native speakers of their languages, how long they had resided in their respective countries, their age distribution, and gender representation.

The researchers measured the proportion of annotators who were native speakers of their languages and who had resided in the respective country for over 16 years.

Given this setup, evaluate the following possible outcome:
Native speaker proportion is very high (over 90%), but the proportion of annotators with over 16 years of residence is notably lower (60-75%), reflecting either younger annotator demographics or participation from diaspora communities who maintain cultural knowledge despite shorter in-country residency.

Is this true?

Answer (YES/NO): NO